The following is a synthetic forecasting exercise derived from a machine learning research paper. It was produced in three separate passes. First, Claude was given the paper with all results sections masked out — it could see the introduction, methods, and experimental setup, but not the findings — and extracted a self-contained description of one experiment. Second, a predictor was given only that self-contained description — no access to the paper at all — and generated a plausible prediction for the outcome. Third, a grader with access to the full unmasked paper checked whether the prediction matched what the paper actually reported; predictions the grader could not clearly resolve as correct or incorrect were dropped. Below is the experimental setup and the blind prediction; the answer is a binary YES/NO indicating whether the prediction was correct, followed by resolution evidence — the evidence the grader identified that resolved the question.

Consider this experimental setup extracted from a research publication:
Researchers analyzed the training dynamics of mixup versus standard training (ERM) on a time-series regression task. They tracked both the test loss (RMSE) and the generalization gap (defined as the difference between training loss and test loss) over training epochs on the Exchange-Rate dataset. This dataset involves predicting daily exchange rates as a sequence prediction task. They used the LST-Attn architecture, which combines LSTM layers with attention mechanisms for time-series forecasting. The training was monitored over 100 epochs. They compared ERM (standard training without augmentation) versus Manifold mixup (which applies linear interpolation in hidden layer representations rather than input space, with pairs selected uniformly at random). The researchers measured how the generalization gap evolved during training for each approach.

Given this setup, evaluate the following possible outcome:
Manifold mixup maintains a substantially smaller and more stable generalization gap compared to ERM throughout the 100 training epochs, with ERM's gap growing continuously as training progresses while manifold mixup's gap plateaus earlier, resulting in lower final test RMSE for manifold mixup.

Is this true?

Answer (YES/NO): NO